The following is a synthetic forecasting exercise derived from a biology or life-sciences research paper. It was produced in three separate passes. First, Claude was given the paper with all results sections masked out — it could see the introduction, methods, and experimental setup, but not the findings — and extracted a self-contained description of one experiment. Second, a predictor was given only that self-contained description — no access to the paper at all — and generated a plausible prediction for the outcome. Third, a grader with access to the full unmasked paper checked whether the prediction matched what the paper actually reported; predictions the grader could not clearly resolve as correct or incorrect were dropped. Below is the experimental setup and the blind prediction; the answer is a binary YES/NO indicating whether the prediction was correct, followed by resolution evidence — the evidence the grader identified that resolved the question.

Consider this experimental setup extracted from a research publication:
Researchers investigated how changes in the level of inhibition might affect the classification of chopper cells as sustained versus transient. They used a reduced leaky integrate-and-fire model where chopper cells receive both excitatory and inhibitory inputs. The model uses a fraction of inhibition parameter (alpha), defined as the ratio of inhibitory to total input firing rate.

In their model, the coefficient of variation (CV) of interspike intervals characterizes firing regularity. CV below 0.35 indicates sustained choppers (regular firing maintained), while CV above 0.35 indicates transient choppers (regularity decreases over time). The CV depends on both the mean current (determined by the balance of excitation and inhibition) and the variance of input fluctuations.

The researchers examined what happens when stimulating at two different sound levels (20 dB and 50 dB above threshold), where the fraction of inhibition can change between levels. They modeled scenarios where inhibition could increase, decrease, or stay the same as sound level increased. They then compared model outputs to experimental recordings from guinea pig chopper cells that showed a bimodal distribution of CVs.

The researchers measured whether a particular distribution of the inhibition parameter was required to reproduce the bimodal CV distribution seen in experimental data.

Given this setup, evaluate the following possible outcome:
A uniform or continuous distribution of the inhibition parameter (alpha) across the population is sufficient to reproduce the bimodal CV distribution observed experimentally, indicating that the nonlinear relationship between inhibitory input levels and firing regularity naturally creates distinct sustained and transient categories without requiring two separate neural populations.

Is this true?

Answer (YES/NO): NO